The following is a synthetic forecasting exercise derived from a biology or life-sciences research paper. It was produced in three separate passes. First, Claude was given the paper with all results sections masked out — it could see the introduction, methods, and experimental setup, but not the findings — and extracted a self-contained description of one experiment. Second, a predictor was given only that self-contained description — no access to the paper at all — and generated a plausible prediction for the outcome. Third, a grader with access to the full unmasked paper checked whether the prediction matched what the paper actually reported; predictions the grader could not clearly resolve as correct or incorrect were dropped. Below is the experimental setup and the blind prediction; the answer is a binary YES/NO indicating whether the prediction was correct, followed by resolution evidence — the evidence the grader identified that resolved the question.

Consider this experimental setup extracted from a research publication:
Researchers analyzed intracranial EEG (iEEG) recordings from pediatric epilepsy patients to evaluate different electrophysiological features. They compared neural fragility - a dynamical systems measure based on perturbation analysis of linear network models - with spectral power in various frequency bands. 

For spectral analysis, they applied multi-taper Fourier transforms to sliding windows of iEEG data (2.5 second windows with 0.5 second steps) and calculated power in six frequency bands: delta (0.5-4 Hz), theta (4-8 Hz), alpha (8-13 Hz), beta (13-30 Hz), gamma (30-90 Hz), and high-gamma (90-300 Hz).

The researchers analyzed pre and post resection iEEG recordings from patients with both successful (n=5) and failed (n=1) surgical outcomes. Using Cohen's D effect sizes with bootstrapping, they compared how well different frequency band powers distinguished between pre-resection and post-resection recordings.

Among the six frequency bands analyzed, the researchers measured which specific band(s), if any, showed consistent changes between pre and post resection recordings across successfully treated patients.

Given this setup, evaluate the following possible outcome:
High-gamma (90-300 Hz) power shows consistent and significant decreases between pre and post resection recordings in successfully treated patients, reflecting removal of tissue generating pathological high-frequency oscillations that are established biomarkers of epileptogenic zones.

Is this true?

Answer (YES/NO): NO